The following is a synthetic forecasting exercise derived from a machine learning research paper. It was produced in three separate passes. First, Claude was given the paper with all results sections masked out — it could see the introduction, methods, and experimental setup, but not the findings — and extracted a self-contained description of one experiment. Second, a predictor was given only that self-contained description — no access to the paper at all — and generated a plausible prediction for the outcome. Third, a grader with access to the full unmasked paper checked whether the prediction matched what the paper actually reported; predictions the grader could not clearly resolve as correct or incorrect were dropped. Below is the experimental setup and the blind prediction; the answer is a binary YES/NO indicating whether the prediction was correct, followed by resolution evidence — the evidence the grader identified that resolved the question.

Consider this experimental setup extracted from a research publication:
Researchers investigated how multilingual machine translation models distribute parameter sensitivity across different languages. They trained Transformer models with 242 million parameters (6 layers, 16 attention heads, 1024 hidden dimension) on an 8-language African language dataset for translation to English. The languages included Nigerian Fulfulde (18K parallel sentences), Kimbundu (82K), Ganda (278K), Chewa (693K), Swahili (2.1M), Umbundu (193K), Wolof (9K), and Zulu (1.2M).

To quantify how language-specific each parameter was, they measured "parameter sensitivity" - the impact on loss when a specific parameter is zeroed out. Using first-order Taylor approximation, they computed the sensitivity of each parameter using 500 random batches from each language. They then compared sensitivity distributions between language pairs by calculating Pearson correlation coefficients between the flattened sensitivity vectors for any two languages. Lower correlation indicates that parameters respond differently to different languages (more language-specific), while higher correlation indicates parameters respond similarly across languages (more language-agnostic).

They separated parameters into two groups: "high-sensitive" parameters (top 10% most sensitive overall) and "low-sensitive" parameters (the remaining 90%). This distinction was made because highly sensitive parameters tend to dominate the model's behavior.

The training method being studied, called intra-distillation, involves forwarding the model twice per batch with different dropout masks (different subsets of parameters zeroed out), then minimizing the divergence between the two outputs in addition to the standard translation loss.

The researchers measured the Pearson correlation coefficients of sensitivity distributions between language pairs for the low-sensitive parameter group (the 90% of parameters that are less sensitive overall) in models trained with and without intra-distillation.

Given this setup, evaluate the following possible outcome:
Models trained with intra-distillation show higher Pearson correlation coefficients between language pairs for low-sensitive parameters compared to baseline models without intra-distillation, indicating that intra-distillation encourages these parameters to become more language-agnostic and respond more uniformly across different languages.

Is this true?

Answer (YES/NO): NO